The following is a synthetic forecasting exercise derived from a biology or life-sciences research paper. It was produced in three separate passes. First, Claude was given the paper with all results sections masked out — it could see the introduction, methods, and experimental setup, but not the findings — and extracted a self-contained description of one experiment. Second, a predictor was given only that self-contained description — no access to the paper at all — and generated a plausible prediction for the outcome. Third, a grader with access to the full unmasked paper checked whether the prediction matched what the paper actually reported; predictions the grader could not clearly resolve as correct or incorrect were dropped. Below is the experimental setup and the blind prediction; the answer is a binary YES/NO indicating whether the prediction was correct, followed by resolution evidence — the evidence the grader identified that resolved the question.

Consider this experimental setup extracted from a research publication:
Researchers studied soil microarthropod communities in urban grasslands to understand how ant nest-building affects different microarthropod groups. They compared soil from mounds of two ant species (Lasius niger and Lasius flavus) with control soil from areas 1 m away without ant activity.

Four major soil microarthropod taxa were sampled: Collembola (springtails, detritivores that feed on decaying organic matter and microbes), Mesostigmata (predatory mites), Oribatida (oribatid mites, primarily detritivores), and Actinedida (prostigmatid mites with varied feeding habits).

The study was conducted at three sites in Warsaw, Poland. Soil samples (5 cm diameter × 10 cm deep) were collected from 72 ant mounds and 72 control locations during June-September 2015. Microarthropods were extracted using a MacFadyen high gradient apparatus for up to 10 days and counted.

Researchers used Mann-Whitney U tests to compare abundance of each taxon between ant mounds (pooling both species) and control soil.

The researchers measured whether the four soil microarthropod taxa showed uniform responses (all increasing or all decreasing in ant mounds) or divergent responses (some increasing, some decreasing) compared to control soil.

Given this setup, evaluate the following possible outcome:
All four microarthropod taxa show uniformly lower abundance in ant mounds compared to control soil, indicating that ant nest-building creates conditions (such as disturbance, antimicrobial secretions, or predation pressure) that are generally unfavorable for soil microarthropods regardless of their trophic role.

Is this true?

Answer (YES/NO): NO